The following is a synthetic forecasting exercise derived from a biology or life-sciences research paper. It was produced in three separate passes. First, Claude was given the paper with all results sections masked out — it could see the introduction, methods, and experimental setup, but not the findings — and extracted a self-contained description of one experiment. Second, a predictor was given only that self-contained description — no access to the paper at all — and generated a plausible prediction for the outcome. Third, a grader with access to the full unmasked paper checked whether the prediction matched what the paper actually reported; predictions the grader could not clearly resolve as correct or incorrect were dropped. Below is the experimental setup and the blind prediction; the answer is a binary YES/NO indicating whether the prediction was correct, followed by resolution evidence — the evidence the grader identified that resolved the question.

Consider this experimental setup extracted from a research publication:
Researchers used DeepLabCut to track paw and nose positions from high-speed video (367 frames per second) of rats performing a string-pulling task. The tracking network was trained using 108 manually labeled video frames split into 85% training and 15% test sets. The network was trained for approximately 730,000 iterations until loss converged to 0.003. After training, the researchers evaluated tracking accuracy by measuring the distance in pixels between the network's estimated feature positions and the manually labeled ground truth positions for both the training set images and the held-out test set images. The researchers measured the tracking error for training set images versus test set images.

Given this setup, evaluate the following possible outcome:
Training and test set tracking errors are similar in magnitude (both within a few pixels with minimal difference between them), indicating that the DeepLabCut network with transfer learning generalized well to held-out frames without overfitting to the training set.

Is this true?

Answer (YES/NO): NO